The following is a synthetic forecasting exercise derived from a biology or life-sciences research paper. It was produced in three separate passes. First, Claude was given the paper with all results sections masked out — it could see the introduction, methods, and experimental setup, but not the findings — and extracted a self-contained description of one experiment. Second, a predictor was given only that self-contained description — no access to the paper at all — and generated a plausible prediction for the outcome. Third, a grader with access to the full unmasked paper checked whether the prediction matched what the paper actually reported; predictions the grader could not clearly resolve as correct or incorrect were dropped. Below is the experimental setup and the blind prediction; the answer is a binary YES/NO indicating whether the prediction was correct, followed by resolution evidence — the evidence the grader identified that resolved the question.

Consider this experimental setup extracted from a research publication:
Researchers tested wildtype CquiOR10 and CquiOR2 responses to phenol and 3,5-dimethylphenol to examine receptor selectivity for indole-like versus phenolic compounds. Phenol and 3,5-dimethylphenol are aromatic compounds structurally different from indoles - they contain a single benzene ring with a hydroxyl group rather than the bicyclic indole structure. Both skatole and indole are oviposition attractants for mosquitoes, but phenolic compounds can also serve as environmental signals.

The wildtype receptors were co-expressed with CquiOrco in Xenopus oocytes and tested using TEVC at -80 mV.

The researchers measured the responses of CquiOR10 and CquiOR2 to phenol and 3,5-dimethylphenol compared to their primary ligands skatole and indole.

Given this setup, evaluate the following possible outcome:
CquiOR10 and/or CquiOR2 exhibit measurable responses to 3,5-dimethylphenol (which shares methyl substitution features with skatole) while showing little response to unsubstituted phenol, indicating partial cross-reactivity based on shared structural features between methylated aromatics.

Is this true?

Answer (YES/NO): NO